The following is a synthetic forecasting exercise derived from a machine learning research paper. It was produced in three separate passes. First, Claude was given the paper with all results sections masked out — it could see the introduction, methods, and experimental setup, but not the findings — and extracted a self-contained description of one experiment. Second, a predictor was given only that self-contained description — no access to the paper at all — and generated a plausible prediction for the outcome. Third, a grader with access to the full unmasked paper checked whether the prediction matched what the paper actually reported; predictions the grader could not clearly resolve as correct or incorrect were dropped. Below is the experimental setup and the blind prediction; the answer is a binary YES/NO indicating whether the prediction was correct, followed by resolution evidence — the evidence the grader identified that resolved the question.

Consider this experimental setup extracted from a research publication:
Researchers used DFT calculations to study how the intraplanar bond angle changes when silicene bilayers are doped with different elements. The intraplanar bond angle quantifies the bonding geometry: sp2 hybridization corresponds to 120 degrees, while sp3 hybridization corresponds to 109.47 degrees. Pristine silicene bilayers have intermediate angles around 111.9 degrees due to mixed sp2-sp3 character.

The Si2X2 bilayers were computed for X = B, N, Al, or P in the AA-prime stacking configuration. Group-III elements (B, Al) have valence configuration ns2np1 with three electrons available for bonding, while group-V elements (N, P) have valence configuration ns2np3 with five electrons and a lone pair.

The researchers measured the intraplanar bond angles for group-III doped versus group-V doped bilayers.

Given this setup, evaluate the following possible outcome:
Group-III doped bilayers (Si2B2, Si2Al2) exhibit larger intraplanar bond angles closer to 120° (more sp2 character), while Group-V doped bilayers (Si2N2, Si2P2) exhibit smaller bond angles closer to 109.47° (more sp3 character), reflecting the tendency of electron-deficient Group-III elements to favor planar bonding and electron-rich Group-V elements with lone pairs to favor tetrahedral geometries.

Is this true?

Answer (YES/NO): YES